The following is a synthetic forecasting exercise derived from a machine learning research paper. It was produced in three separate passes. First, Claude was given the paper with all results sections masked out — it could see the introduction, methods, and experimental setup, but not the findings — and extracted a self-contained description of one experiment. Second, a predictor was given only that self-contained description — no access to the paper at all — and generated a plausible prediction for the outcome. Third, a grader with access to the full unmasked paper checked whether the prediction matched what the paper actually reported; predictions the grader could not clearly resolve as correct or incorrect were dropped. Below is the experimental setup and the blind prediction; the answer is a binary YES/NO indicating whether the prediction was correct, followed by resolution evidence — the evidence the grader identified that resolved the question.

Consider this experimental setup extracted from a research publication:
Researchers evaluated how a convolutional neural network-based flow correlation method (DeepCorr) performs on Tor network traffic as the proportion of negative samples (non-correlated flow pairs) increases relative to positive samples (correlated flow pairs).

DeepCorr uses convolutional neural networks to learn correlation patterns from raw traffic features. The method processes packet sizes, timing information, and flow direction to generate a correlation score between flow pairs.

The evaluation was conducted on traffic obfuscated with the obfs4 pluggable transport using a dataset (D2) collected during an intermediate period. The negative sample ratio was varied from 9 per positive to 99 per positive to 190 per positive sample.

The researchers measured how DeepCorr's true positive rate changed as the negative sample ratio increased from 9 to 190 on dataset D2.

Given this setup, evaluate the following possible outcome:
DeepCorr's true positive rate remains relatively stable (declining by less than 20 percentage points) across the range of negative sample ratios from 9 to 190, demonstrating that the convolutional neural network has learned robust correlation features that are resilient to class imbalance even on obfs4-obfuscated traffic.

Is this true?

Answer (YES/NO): NO